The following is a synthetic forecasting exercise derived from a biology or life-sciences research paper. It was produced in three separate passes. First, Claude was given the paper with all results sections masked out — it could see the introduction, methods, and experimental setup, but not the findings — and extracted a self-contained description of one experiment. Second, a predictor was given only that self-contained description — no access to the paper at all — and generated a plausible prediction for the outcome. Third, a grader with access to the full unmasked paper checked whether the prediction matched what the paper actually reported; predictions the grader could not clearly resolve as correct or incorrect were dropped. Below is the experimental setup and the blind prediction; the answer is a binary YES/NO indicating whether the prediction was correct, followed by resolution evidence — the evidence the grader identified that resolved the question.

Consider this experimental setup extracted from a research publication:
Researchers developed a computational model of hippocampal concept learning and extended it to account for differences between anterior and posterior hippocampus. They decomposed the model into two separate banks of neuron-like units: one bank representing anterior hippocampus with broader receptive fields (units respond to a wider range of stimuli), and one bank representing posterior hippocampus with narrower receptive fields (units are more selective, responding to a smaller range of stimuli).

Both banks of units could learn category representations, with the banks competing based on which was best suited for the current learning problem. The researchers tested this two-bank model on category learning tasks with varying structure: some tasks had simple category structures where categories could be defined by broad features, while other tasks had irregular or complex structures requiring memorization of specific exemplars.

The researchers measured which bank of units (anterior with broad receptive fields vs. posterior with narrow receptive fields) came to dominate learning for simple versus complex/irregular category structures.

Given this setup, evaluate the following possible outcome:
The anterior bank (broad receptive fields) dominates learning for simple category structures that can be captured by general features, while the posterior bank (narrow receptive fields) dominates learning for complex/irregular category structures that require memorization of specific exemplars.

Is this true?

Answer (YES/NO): YES